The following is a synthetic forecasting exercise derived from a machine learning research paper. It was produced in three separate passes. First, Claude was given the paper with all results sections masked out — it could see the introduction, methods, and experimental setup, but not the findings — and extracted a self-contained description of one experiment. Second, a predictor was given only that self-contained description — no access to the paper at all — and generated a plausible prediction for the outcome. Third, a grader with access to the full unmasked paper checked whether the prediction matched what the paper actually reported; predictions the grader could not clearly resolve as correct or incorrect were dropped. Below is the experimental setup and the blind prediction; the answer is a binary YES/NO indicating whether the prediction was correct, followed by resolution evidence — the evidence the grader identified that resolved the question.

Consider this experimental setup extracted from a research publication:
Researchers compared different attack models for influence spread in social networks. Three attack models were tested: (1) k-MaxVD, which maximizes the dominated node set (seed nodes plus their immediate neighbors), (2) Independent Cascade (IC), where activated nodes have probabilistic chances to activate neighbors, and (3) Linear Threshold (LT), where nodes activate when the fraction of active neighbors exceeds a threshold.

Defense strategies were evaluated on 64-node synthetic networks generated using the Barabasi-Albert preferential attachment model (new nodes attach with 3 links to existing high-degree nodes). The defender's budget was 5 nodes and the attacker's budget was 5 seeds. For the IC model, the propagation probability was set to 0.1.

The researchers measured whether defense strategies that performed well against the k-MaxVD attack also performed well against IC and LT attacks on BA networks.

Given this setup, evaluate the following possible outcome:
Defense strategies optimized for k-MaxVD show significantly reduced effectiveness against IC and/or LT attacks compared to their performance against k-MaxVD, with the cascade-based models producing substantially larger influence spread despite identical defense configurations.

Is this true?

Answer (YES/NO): NO